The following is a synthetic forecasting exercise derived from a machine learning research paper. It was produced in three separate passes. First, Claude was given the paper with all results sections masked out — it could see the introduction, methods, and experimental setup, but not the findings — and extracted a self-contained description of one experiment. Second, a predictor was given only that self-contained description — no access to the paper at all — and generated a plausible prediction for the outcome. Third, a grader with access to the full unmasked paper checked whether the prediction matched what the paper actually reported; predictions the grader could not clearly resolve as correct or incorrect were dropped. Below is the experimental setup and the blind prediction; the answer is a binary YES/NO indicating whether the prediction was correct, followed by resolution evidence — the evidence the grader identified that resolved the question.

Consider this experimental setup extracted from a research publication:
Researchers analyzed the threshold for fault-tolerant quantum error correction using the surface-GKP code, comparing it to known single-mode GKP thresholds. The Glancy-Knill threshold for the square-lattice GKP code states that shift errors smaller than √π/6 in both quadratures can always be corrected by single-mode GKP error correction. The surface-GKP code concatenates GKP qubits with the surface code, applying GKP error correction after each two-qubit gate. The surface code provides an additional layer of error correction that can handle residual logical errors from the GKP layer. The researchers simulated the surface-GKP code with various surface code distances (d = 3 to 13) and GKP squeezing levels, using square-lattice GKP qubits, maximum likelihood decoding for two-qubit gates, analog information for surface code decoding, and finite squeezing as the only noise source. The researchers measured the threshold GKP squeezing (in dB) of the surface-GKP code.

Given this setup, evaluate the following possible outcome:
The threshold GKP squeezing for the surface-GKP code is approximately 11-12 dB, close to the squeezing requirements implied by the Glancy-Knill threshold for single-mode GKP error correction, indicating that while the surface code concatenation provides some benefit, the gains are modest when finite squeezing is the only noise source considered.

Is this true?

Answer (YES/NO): NO